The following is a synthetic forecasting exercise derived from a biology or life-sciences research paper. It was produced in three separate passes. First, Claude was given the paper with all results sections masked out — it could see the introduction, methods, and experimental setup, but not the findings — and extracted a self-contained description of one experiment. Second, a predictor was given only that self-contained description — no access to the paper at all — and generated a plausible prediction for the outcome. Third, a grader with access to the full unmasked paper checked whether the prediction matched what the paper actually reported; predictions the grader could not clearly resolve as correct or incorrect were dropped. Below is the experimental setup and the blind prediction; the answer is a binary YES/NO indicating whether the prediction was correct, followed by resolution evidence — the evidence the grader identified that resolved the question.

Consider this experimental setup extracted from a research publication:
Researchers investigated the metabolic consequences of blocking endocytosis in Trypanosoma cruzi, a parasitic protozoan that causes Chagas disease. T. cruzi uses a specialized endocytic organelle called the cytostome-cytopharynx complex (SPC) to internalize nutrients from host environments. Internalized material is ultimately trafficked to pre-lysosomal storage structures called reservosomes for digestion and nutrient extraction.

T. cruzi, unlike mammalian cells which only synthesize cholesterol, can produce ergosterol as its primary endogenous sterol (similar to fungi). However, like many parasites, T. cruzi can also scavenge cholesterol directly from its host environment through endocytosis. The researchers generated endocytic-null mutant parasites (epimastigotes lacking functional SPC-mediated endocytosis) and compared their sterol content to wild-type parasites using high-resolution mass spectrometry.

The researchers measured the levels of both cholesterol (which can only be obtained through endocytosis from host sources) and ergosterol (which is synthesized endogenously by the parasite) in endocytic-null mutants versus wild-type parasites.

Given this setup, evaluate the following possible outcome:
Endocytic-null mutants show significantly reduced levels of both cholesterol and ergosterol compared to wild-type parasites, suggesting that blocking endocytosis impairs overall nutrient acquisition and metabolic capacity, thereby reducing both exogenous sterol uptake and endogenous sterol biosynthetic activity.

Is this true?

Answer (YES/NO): NO